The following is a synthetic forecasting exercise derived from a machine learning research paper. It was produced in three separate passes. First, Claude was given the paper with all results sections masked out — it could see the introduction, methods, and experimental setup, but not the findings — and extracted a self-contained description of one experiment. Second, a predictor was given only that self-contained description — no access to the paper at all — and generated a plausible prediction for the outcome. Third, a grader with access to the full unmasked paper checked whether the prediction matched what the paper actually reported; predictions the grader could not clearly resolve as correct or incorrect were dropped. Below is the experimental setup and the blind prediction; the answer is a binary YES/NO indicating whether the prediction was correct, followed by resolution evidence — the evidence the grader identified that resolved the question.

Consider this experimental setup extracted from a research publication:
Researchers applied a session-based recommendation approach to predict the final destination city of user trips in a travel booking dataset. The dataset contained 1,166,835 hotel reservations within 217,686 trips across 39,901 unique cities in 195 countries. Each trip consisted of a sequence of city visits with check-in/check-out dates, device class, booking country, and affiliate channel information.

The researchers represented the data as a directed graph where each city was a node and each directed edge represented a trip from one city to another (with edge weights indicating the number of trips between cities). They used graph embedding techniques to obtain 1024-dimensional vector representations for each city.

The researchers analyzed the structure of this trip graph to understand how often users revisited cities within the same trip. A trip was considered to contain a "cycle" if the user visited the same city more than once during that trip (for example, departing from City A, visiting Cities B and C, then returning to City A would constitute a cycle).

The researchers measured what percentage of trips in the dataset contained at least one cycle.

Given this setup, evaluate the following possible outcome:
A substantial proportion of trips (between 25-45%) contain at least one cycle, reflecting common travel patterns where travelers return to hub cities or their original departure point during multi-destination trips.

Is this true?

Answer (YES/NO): NO